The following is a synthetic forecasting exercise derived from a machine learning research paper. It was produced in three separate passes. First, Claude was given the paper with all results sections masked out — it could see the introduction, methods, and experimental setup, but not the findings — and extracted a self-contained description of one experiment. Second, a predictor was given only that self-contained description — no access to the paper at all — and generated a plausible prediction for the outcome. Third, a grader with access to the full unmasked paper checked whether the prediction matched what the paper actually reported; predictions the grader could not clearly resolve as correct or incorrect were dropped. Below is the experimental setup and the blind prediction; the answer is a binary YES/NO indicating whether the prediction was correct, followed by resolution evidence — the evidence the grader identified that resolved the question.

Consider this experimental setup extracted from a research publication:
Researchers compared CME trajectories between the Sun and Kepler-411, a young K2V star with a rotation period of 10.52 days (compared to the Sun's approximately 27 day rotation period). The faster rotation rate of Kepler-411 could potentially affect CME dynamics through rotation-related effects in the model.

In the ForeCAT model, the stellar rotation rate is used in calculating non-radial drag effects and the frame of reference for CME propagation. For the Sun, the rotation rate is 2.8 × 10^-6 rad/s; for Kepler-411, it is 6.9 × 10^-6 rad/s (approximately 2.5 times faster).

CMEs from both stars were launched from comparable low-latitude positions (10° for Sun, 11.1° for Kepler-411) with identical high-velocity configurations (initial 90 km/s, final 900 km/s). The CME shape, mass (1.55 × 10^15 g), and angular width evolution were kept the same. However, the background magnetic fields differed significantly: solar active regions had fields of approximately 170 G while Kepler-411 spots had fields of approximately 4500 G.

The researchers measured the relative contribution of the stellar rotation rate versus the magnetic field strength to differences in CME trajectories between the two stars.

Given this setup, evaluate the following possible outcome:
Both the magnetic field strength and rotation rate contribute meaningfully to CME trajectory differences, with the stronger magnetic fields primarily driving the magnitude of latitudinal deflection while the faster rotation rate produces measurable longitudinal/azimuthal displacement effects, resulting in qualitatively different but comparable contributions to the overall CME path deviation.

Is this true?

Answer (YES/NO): NO